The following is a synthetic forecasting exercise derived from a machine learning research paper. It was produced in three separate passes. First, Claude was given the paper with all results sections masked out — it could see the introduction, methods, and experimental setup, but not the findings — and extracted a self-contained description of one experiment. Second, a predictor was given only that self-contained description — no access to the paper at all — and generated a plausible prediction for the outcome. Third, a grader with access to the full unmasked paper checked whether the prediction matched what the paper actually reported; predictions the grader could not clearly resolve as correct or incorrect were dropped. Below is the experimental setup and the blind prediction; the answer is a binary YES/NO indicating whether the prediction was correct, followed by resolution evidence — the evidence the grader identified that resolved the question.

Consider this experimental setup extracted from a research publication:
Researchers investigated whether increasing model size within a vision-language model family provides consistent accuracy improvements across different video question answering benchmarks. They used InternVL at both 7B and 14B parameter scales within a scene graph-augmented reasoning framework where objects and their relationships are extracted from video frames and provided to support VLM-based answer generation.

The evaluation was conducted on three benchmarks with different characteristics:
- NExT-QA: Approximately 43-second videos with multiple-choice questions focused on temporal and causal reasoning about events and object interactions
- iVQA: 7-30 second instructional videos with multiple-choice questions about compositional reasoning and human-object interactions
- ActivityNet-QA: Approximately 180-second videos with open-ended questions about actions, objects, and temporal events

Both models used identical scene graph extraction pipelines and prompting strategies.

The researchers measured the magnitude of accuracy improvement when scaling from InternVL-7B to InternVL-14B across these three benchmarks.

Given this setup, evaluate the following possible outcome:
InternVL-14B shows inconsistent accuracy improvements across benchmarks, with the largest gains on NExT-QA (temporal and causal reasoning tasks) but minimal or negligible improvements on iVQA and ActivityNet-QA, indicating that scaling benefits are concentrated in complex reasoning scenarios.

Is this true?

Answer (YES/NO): NO